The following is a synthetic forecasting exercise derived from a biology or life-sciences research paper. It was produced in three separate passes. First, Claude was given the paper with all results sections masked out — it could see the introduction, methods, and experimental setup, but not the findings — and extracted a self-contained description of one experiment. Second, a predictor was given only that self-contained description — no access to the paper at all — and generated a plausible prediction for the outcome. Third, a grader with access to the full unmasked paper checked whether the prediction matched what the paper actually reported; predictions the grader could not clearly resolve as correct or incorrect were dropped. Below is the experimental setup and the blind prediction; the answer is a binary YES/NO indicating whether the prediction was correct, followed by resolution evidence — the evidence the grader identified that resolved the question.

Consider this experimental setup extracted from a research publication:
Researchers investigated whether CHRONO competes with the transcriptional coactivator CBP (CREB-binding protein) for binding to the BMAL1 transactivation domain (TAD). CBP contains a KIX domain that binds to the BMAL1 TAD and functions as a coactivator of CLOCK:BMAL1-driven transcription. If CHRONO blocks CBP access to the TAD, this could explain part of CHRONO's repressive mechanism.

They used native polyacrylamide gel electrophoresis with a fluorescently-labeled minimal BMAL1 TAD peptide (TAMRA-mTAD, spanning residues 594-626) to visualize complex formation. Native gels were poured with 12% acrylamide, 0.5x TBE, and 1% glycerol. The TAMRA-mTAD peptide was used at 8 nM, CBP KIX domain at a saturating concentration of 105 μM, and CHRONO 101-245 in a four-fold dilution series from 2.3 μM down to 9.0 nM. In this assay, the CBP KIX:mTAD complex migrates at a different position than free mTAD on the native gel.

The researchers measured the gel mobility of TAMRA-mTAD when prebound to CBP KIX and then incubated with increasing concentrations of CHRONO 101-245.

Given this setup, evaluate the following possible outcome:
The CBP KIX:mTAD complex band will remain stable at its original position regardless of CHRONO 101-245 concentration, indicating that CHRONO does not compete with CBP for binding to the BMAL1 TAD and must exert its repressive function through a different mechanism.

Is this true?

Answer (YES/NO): NO